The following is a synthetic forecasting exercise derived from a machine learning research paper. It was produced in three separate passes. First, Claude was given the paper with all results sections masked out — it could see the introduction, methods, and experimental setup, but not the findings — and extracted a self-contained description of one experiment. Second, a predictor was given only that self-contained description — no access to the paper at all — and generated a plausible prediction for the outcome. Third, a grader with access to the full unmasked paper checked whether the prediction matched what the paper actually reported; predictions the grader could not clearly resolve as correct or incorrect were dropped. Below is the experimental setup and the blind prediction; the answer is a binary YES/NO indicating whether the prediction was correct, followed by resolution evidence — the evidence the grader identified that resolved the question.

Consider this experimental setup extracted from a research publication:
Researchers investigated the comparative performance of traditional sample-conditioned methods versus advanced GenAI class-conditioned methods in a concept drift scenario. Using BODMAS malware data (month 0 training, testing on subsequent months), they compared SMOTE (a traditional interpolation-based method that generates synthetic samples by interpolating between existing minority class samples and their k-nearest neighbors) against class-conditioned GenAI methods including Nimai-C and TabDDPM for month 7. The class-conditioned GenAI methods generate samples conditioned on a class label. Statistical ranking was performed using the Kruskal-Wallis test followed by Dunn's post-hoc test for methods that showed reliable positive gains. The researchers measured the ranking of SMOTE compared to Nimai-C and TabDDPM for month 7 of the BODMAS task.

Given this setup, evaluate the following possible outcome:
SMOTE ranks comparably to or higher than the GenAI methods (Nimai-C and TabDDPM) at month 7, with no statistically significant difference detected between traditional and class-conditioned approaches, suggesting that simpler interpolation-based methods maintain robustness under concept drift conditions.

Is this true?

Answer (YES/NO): NO